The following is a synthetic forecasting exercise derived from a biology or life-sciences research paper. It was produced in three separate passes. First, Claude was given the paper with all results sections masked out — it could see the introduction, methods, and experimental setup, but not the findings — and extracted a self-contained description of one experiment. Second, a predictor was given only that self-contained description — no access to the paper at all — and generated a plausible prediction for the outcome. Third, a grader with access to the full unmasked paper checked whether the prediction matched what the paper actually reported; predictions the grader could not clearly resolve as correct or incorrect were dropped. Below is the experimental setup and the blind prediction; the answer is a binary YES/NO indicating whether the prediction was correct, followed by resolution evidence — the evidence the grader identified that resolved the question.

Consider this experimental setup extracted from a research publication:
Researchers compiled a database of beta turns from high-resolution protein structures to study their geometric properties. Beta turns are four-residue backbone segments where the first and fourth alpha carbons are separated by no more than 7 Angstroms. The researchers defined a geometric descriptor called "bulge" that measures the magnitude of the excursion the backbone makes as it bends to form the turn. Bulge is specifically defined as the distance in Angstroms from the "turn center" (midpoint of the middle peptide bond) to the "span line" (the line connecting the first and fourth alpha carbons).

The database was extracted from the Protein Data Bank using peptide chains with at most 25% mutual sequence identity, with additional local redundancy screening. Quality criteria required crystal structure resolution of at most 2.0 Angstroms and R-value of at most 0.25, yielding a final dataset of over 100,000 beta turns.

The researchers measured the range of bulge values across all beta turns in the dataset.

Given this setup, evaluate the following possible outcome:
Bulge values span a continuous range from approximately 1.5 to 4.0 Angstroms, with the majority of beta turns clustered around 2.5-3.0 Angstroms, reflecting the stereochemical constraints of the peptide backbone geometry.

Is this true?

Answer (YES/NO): NO